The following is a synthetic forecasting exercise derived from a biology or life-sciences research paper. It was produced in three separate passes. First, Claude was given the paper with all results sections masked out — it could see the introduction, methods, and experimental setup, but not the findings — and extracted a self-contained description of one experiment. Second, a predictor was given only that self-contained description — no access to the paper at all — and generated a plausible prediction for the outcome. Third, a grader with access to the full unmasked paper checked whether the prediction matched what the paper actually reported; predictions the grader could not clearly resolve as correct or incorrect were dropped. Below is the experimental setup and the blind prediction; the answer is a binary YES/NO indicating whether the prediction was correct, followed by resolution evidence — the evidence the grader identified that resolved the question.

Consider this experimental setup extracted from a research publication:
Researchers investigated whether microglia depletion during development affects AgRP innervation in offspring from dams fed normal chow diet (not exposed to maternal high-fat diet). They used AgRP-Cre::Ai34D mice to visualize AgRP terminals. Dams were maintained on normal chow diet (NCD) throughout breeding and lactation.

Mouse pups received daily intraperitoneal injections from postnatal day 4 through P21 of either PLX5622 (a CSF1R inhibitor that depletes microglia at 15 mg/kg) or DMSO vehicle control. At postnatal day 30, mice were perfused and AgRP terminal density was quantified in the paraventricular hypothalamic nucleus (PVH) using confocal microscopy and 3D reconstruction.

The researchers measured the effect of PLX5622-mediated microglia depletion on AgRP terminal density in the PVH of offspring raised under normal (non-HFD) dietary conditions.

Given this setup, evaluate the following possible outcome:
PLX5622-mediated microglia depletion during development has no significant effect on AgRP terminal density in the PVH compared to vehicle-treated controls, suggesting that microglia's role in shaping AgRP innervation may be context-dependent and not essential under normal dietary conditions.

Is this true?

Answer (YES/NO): YES